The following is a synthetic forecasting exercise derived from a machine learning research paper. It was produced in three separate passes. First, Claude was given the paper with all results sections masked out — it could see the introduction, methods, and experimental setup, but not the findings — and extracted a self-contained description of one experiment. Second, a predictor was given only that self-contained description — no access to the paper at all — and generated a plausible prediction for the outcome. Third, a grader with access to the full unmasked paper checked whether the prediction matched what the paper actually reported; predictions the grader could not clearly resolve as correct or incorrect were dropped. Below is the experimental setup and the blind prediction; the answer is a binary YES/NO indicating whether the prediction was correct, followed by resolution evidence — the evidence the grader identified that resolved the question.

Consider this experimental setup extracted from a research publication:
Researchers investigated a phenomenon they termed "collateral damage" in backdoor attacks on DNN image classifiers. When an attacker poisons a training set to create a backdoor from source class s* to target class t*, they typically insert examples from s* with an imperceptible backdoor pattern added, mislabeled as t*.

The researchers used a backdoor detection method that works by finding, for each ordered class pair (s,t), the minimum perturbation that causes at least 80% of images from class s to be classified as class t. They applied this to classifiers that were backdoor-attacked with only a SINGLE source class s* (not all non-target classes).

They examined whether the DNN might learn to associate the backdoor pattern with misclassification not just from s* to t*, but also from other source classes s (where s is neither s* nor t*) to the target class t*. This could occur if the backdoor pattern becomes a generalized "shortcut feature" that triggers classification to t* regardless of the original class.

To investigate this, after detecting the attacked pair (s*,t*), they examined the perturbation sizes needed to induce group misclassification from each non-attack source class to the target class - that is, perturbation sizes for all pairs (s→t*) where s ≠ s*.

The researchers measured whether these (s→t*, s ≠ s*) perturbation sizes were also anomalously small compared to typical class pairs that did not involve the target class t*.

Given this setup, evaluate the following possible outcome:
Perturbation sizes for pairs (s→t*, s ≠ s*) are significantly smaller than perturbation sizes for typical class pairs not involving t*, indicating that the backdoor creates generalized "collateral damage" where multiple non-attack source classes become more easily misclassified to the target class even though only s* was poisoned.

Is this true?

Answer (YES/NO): YES